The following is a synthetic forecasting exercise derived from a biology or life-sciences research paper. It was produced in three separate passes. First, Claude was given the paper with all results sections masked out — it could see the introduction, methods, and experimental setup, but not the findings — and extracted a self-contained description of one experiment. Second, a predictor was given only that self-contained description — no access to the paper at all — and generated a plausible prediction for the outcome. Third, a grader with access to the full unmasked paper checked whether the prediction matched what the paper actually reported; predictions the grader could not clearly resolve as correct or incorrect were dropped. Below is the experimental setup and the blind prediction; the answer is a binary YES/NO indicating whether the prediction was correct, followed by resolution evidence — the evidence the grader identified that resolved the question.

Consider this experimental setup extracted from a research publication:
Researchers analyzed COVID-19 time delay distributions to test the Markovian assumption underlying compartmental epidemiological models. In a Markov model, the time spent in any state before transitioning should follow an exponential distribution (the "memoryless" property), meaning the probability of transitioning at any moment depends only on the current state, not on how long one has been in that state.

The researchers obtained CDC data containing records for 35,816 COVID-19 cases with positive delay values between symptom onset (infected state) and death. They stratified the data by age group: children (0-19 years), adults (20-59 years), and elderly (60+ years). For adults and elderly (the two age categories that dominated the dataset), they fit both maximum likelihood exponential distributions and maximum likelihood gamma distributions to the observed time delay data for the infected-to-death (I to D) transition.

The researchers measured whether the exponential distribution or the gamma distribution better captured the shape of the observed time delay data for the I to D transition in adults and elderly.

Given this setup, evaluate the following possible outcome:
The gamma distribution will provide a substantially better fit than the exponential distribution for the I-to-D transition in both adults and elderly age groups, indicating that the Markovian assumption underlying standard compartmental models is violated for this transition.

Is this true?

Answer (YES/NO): YES